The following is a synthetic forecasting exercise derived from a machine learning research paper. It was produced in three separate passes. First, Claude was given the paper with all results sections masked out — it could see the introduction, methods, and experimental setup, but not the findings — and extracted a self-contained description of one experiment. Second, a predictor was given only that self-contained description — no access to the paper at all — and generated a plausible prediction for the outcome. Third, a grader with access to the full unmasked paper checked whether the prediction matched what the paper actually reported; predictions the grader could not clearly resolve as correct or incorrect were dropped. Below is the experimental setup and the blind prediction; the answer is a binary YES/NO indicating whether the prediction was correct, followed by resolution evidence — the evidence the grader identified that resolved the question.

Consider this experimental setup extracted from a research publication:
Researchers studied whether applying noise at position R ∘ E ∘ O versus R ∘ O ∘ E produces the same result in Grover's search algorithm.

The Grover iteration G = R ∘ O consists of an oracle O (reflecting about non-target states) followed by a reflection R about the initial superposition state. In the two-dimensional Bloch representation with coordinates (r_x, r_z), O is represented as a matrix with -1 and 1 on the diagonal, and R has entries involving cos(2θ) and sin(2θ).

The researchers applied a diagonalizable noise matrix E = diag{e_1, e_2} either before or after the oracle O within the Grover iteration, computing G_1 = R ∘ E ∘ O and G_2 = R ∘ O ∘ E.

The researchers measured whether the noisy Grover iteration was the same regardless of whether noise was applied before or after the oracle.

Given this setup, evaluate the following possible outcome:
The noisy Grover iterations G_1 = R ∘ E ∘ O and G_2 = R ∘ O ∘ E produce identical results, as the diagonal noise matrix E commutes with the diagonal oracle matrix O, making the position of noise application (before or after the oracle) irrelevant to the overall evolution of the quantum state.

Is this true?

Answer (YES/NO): YES